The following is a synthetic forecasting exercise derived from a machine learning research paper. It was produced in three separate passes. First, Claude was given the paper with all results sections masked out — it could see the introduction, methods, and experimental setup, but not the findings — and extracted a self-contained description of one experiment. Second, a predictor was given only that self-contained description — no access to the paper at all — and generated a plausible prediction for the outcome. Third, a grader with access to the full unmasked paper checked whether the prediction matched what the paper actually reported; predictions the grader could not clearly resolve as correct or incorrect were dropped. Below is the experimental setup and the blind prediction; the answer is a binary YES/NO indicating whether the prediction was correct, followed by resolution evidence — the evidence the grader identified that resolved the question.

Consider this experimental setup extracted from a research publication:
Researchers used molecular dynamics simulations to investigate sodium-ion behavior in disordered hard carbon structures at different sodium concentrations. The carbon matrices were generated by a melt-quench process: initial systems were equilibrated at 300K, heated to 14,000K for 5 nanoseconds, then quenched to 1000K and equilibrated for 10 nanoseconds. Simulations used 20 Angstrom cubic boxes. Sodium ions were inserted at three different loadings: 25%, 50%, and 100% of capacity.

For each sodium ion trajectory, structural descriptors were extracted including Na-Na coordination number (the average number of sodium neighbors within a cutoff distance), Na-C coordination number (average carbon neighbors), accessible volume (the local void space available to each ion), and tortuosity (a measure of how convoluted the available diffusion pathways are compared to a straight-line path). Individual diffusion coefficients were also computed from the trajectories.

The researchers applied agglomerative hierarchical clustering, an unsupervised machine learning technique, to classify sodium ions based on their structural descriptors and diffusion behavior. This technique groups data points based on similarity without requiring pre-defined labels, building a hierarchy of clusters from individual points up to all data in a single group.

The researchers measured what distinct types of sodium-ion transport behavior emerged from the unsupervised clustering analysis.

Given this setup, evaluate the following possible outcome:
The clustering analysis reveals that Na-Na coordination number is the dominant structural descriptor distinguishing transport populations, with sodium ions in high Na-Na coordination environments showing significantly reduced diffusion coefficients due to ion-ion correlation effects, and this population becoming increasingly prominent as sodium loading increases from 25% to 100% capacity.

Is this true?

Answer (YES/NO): NO